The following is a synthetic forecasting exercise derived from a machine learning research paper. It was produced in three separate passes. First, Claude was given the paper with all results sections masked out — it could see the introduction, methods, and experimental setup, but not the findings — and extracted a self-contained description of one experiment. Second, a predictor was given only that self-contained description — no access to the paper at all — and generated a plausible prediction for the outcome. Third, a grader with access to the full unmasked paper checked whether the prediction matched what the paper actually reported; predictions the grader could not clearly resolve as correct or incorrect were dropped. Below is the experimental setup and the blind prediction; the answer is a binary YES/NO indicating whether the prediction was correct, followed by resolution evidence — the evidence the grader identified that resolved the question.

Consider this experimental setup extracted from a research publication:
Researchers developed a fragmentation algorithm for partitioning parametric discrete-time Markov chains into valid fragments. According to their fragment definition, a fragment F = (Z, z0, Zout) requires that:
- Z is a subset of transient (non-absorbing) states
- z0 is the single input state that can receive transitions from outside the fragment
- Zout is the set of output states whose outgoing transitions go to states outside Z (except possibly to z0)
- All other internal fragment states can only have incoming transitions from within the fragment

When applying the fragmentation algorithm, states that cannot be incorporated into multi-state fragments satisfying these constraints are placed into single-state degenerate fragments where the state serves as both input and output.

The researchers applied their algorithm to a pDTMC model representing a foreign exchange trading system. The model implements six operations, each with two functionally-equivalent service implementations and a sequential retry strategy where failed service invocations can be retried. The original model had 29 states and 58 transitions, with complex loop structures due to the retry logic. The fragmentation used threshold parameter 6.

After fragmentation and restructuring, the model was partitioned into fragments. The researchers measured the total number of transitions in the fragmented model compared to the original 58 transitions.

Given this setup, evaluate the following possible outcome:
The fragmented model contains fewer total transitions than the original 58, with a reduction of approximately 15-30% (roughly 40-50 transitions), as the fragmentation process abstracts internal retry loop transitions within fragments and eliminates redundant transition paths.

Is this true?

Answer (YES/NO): NO